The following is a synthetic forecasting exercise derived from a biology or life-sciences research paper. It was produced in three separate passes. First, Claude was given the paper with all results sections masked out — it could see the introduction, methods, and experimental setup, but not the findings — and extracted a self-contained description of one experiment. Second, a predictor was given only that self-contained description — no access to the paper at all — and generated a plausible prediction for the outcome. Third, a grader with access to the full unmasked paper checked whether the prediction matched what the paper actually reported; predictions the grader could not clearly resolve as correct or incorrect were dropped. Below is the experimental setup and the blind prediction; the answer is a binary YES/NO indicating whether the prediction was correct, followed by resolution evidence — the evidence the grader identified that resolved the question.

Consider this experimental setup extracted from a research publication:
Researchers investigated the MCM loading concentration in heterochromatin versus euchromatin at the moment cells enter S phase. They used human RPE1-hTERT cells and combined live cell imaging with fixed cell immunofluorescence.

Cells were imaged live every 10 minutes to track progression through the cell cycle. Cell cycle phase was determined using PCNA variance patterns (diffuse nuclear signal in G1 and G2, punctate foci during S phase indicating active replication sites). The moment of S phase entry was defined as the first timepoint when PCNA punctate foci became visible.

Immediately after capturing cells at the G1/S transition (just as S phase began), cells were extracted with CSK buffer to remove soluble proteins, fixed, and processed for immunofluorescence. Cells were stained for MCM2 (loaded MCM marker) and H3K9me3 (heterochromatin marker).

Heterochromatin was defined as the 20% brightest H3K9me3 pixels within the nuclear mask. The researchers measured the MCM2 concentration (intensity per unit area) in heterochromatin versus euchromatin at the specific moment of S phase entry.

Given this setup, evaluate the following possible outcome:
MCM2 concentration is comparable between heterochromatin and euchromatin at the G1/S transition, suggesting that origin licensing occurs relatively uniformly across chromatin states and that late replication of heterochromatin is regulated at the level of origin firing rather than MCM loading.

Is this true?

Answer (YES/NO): YES